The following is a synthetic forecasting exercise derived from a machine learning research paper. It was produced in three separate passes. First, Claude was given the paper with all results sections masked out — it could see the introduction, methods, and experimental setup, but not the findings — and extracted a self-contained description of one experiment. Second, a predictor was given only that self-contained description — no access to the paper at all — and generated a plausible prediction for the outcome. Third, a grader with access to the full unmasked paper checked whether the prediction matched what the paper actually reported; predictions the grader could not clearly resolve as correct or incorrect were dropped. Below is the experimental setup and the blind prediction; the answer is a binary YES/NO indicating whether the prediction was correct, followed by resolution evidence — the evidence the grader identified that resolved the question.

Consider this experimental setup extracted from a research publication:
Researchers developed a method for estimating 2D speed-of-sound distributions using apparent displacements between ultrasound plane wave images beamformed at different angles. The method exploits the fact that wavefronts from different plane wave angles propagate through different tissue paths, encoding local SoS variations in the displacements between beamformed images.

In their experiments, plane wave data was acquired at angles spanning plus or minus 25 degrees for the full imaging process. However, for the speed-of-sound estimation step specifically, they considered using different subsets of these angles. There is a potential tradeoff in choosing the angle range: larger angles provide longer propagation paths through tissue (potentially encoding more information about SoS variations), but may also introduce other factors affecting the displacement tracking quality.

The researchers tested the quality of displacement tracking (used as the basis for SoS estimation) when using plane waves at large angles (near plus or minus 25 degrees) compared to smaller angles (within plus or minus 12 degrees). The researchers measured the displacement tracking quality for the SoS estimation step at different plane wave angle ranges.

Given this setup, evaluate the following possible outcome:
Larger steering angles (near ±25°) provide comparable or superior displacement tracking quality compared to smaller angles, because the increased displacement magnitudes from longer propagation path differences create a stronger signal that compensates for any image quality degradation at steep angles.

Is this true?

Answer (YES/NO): NO